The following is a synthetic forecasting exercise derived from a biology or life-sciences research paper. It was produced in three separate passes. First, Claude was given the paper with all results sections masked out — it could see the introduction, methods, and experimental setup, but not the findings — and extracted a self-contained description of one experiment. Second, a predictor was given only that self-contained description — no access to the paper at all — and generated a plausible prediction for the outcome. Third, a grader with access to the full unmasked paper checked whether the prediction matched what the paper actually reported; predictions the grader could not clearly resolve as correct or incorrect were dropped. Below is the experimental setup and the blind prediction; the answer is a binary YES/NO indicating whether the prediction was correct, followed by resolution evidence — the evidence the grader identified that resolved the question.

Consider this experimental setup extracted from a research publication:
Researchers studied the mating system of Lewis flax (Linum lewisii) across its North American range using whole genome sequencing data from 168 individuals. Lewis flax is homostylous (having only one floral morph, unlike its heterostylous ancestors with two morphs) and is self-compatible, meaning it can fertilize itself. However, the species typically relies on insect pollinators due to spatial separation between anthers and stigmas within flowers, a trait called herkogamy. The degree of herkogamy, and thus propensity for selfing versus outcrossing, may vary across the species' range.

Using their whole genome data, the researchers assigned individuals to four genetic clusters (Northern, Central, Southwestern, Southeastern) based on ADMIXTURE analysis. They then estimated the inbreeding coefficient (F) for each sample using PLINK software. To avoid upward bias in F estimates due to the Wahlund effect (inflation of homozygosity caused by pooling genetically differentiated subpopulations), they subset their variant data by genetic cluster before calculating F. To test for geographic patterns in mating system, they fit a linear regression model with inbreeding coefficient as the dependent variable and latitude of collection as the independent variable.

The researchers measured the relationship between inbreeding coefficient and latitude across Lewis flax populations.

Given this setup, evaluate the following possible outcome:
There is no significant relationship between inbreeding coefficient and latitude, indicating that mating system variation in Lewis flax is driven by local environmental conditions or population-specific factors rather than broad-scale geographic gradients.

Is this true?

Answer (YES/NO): NO